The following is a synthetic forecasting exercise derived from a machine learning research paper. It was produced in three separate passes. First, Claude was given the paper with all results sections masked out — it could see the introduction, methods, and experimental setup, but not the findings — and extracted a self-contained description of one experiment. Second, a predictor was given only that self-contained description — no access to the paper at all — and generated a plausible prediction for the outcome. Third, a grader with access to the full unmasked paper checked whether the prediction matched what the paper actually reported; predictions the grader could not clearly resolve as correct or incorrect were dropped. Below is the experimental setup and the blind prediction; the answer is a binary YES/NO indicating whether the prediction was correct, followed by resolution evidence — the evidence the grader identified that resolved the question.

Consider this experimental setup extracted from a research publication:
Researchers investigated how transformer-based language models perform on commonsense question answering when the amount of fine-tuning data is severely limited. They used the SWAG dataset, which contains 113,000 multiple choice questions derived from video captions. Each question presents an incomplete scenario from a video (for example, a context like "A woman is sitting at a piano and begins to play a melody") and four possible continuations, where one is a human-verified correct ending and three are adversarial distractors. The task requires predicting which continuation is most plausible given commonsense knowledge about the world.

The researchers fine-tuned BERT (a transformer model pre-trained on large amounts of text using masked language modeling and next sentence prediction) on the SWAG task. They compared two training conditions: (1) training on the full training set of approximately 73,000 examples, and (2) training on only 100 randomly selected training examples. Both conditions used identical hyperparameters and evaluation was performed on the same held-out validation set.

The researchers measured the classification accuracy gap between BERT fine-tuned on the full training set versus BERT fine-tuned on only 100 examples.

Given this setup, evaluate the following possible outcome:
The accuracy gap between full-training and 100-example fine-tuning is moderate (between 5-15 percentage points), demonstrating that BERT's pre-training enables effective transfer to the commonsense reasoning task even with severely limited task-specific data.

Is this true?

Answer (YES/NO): NO